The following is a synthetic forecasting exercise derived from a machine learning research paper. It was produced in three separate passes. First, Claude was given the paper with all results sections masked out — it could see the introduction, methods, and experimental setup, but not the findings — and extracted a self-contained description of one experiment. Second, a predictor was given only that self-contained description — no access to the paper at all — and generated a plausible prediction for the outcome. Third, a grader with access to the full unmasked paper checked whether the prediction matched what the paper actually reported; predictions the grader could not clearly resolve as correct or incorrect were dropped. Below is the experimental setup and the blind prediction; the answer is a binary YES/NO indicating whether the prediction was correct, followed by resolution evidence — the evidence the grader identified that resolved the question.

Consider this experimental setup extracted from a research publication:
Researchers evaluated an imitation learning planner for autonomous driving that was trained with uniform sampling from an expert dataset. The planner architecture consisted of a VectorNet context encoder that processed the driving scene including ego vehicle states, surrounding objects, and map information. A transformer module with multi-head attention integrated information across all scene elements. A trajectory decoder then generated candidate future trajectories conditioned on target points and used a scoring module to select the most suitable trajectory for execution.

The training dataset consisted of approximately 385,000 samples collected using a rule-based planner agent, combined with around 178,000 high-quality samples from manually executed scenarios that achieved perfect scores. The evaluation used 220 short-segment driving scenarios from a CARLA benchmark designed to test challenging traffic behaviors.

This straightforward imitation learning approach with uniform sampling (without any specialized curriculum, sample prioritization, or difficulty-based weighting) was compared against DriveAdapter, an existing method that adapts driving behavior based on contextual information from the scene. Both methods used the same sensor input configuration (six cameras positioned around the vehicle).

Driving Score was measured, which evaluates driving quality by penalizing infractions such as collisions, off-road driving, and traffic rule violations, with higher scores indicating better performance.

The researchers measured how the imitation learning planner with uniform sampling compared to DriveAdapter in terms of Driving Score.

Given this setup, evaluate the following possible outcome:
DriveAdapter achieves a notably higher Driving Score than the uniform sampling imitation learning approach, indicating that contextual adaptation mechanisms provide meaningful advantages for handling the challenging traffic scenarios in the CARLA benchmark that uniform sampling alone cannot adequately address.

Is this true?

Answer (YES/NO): YES